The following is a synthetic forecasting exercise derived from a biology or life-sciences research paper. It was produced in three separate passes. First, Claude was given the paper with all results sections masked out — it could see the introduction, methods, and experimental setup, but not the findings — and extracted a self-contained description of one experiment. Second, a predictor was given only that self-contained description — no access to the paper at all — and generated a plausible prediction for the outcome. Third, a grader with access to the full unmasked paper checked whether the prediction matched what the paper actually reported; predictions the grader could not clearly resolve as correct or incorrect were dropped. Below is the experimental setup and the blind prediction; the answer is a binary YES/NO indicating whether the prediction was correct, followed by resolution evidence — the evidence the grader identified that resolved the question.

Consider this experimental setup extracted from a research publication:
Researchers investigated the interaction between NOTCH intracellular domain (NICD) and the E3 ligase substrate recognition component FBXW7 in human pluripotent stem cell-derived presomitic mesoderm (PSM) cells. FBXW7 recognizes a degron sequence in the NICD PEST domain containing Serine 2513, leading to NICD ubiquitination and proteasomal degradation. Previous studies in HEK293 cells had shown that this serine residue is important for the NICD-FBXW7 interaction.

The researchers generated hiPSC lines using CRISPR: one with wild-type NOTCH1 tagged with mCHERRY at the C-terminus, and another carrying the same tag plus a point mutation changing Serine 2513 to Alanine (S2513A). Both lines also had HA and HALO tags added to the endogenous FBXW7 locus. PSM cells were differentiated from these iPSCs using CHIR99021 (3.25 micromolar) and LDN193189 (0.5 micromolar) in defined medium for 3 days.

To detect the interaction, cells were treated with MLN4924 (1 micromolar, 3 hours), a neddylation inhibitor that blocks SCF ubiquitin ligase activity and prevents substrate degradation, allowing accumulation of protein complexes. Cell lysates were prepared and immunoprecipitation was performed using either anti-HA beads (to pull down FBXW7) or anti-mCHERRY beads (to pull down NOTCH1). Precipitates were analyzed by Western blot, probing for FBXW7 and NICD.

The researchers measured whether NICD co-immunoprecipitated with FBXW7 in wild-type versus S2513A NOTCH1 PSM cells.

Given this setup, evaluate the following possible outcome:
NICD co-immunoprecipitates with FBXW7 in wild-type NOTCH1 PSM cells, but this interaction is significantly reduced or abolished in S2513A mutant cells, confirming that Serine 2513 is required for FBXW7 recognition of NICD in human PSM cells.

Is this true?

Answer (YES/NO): YES